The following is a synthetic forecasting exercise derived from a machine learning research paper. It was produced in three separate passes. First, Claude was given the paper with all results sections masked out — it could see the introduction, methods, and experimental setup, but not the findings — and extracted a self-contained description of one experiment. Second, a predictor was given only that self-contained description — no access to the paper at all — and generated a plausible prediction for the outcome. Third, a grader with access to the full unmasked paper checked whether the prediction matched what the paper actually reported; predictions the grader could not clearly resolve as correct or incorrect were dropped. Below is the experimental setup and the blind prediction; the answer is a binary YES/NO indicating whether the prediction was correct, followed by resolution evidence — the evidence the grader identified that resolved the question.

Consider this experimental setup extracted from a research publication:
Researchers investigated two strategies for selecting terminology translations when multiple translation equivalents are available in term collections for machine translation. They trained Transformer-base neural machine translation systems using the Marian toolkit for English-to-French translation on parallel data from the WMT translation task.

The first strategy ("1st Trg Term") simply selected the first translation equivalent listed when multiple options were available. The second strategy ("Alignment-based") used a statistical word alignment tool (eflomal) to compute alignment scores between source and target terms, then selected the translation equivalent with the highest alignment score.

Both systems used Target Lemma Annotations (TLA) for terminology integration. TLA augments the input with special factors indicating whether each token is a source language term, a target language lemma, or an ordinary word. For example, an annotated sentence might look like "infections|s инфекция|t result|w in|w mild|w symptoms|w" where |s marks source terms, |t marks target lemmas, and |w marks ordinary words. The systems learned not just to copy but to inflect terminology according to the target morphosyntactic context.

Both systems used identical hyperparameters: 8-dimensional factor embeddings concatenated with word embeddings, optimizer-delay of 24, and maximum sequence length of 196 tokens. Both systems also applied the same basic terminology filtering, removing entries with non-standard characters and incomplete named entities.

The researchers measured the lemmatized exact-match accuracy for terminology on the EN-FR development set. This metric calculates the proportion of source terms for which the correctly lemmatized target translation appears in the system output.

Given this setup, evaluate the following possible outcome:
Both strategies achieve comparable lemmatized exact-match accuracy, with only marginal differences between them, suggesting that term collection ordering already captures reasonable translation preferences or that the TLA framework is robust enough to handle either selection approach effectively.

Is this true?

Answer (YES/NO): NO